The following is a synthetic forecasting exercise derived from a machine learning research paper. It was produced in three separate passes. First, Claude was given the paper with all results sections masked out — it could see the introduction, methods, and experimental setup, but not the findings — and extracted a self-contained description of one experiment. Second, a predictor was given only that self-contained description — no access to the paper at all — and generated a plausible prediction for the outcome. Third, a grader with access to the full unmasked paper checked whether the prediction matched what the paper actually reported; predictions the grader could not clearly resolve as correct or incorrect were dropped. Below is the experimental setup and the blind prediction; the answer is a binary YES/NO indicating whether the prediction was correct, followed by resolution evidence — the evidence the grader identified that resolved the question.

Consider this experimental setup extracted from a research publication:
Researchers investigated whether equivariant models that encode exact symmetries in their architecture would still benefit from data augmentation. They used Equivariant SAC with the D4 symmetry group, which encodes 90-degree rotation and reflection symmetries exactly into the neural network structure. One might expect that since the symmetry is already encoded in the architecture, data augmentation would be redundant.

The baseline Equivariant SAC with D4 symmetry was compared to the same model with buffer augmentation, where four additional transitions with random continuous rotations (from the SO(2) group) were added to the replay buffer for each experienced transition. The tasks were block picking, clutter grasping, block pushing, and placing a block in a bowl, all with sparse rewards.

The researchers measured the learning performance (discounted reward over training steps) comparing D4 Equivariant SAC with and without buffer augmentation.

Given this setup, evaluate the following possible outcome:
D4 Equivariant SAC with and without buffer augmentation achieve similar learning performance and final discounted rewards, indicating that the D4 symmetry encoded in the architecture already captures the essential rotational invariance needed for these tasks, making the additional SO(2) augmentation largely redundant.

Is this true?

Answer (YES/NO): NO